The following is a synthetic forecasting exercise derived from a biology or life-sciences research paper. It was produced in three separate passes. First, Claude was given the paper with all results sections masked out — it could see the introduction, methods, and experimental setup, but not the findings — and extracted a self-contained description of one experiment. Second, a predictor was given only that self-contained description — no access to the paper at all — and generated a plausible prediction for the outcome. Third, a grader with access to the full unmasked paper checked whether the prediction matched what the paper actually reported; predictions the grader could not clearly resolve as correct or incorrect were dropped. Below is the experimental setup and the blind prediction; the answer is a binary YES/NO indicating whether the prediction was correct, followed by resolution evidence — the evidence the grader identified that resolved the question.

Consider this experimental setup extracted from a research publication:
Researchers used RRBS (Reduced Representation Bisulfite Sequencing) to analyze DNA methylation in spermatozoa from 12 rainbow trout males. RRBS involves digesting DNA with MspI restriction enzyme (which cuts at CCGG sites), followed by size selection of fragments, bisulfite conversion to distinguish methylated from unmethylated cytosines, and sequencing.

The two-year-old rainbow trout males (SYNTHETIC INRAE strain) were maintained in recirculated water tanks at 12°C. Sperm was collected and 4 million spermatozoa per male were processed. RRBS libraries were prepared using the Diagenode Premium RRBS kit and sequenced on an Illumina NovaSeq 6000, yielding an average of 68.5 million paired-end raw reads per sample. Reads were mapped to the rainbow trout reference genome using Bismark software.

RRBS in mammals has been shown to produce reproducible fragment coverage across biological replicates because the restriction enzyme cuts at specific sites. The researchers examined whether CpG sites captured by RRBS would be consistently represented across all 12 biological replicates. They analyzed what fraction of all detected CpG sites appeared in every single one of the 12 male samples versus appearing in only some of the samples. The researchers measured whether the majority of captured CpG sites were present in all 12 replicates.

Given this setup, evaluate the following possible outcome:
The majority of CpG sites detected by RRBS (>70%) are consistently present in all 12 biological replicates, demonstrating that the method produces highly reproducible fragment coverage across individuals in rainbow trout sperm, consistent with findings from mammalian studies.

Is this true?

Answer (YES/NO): NO